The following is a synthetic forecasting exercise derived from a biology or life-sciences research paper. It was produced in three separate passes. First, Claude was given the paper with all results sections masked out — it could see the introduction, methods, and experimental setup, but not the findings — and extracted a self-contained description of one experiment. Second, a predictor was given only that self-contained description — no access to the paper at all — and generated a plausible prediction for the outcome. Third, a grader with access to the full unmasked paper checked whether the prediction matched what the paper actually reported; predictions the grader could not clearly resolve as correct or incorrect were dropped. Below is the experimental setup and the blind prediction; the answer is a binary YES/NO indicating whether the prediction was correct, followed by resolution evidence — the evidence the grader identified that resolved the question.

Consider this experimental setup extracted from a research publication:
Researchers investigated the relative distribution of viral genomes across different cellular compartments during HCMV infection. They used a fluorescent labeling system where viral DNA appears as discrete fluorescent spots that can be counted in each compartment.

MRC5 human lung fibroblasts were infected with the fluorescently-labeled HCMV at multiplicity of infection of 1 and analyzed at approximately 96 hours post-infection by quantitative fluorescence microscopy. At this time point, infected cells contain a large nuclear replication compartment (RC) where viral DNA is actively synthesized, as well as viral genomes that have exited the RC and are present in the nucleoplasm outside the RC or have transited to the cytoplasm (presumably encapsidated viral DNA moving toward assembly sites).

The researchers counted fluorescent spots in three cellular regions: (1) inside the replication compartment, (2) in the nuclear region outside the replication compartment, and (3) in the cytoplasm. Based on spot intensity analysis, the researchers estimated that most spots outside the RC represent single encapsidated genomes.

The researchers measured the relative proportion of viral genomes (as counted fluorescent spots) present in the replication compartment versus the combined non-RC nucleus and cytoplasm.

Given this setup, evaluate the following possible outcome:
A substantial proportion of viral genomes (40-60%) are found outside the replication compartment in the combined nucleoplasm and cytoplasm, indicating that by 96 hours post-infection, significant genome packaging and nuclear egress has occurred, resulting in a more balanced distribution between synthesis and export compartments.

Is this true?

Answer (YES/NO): NO